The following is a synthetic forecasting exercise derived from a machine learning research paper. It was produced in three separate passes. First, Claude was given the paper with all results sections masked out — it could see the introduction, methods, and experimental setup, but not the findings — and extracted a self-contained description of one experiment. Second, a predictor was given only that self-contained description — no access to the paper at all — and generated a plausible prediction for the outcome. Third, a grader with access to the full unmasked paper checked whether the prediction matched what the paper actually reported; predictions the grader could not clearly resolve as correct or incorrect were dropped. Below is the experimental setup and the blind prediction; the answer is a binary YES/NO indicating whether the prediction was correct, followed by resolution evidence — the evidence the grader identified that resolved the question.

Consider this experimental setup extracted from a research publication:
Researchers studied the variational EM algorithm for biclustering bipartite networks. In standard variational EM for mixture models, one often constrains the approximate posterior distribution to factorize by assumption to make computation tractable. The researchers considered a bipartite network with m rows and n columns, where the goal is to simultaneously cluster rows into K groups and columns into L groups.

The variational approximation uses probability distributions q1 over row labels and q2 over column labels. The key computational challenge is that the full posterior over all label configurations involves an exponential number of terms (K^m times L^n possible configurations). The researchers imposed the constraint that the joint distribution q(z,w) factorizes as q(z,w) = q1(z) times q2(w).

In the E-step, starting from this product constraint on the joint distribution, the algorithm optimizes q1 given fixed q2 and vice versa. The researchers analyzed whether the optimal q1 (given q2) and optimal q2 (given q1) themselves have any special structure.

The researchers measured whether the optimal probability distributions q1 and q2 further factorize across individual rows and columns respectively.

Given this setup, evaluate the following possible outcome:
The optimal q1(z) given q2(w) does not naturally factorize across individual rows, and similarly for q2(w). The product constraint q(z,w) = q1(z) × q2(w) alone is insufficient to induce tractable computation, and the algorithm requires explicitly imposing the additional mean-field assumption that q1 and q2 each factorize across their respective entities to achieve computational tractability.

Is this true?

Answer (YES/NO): NO